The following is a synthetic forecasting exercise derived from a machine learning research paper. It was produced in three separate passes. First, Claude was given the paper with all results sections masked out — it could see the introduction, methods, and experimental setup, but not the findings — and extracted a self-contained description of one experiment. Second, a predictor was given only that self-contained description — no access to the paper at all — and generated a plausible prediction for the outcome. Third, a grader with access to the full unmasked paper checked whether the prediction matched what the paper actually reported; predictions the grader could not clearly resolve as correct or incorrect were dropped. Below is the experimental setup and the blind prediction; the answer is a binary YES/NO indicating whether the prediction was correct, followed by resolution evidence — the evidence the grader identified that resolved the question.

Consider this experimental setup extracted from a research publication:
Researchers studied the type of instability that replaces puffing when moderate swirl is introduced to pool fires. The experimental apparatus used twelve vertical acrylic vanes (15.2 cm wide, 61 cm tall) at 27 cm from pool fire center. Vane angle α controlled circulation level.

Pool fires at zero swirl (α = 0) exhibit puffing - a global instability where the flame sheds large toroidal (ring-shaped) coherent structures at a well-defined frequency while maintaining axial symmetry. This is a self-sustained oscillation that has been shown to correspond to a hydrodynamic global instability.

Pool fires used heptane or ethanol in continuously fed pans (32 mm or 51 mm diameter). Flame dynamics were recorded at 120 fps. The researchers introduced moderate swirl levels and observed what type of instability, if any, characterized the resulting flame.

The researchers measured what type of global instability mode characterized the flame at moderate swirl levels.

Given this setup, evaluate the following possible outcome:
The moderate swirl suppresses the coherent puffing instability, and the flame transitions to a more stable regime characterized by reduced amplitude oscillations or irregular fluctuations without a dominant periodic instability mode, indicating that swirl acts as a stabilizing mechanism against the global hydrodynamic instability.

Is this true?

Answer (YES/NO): NO